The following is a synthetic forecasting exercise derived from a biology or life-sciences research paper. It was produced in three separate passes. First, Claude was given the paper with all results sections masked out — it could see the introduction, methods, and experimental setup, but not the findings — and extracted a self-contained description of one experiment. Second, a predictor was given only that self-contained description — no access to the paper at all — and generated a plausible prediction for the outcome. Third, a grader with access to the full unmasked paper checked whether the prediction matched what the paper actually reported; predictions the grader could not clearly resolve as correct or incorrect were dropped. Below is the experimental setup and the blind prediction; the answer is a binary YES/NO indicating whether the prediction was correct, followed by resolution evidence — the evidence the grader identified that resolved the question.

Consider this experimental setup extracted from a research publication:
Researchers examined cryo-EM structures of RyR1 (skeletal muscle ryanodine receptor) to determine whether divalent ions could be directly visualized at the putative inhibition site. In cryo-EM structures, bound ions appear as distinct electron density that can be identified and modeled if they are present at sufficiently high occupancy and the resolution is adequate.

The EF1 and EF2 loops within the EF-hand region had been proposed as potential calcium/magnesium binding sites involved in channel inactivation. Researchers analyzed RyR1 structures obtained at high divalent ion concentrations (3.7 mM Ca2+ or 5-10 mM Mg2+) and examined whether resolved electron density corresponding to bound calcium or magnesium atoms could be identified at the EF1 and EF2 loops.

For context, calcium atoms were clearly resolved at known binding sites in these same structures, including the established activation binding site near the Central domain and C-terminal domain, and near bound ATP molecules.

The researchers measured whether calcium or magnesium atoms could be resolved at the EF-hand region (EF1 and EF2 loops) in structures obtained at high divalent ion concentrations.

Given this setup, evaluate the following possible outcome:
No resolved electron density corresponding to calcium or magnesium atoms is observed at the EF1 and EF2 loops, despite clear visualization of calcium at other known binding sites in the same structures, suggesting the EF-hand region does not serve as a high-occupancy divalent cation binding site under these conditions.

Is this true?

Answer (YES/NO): YES